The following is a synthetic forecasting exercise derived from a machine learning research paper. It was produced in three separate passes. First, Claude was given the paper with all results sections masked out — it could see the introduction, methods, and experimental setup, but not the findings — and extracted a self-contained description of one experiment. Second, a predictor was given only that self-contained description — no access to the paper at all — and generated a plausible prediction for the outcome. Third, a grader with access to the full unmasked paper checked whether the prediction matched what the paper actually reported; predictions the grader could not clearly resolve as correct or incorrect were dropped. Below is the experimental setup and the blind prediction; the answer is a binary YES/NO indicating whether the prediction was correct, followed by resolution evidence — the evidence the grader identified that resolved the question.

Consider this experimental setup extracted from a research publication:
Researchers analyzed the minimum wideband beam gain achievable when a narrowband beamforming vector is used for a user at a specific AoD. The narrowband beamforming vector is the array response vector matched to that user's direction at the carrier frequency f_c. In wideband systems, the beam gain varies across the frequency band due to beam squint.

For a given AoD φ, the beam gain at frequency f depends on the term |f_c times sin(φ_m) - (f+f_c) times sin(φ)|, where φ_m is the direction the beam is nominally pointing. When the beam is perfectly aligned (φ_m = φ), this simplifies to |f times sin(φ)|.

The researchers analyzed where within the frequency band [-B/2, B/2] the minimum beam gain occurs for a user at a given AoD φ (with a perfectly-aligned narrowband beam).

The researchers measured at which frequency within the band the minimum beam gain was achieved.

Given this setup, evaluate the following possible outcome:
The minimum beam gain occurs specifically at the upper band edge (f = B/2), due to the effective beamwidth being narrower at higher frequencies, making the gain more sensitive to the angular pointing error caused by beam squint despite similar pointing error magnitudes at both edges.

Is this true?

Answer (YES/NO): NO